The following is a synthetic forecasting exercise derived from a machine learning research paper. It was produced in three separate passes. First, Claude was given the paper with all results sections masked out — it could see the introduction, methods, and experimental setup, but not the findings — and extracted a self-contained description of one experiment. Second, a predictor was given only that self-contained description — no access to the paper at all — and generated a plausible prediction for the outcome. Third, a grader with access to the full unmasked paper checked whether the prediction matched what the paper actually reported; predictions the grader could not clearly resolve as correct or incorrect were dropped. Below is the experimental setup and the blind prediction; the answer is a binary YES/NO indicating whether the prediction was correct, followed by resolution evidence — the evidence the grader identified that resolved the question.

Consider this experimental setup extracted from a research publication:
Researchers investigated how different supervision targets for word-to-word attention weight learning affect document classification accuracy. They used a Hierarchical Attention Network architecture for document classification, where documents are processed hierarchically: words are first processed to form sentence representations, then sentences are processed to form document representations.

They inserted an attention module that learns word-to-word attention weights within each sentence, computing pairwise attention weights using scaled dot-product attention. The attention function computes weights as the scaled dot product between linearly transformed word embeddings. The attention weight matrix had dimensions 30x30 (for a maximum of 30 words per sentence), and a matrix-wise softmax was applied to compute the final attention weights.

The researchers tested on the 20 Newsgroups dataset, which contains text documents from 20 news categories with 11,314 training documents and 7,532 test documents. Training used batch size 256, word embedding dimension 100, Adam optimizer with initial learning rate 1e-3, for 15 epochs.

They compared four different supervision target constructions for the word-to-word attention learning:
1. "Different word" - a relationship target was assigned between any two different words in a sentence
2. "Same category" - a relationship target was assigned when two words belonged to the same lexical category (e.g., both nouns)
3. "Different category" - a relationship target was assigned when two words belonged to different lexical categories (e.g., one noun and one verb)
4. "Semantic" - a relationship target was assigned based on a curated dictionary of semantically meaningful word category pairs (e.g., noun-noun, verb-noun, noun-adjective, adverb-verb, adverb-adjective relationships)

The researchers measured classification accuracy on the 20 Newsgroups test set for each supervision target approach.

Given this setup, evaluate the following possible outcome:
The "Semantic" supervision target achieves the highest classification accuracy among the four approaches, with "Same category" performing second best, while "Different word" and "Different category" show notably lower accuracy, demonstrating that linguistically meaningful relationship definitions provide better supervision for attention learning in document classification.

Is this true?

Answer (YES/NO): NO